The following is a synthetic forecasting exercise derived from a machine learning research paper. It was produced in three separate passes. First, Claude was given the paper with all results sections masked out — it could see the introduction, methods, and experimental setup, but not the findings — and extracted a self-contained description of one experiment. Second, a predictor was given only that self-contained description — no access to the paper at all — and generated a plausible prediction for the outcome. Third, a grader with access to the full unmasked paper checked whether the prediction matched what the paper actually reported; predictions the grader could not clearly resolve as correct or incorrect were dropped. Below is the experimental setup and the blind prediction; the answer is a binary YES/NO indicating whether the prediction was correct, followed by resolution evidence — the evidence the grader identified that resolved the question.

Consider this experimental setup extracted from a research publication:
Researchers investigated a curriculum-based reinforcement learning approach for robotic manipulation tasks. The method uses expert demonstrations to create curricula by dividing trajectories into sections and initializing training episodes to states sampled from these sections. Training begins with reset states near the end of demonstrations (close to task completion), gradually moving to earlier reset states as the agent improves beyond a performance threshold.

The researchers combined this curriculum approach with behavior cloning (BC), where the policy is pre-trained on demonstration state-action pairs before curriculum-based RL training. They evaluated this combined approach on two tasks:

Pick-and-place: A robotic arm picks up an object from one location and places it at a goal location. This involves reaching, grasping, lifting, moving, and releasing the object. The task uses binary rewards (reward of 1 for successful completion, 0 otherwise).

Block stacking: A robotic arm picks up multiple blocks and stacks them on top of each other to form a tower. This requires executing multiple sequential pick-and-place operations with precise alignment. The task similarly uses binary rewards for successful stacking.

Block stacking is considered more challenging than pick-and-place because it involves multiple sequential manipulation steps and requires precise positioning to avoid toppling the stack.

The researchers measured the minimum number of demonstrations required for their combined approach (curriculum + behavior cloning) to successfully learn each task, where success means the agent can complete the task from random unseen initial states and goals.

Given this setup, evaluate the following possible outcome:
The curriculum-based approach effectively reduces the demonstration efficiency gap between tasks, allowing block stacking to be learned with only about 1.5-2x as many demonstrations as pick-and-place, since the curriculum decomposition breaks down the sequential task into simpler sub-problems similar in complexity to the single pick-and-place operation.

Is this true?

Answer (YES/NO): NO